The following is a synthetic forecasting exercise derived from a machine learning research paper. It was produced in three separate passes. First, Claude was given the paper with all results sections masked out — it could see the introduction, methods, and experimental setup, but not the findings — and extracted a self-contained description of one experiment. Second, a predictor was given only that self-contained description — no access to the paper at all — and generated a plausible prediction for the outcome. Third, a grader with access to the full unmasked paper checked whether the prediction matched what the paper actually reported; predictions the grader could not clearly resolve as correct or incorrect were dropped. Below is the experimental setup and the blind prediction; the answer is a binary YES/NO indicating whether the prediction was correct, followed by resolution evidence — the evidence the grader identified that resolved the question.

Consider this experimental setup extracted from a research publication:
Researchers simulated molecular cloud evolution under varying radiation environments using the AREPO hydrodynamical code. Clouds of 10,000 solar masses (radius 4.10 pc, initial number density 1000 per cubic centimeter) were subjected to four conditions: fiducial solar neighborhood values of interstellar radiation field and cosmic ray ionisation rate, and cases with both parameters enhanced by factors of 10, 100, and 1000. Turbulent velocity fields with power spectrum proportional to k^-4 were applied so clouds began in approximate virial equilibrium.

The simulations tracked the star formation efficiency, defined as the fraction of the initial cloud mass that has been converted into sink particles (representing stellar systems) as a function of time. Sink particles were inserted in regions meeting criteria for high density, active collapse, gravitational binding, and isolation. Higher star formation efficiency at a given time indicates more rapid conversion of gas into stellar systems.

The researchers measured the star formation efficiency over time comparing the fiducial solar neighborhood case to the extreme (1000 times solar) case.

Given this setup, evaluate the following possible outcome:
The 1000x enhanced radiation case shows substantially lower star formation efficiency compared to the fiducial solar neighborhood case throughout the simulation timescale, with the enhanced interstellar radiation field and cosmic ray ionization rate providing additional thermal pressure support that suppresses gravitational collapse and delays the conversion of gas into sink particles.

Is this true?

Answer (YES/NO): YES